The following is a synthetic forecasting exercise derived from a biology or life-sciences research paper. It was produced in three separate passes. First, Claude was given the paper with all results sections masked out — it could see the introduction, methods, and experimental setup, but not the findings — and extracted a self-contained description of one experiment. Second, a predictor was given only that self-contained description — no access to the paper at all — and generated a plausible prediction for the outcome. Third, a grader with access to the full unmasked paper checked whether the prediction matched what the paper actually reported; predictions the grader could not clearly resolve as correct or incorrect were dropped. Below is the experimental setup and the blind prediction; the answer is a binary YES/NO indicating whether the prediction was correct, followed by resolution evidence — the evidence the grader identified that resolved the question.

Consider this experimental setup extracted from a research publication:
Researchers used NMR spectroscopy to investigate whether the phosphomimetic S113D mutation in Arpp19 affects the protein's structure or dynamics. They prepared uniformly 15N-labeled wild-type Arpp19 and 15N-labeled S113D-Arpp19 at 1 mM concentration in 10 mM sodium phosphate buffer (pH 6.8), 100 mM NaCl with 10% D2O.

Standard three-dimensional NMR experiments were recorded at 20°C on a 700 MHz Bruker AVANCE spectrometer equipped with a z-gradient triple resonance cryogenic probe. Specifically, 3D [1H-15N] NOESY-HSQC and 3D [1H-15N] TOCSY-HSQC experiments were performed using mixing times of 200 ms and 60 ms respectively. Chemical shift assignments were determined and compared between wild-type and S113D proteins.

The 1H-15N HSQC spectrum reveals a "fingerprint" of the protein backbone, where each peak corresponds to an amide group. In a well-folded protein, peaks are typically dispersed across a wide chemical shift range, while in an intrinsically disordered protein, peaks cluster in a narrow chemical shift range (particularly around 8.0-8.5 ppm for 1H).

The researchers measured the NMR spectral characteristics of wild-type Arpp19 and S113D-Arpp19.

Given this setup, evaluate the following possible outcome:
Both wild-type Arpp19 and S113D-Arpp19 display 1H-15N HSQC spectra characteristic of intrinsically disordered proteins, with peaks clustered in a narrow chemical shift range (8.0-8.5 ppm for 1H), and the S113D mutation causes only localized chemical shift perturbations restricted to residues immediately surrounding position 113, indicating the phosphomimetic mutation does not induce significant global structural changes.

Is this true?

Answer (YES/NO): YES